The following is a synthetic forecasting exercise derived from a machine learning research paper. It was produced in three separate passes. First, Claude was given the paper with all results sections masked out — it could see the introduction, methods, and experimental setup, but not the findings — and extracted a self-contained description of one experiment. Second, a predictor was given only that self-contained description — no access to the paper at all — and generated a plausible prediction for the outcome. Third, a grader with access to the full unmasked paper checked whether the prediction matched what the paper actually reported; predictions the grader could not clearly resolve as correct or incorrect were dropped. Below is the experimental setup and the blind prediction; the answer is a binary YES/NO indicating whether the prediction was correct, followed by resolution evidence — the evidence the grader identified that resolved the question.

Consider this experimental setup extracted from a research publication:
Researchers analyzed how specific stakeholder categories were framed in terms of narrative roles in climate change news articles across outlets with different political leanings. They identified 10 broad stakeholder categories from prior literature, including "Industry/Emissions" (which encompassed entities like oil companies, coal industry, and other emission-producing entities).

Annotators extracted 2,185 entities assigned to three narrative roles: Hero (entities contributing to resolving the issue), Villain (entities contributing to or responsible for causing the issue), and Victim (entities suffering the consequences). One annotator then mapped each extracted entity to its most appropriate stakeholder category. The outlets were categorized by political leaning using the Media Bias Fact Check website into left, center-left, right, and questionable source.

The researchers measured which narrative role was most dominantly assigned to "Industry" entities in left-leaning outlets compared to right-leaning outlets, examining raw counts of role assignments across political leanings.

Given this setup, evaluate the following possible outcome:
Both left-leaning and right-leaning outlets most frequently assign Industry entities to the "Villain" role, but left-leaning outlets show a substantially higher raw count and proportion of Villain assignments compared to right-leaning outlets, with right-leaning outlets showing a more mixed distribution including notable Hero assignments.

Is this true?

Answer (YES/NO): NO